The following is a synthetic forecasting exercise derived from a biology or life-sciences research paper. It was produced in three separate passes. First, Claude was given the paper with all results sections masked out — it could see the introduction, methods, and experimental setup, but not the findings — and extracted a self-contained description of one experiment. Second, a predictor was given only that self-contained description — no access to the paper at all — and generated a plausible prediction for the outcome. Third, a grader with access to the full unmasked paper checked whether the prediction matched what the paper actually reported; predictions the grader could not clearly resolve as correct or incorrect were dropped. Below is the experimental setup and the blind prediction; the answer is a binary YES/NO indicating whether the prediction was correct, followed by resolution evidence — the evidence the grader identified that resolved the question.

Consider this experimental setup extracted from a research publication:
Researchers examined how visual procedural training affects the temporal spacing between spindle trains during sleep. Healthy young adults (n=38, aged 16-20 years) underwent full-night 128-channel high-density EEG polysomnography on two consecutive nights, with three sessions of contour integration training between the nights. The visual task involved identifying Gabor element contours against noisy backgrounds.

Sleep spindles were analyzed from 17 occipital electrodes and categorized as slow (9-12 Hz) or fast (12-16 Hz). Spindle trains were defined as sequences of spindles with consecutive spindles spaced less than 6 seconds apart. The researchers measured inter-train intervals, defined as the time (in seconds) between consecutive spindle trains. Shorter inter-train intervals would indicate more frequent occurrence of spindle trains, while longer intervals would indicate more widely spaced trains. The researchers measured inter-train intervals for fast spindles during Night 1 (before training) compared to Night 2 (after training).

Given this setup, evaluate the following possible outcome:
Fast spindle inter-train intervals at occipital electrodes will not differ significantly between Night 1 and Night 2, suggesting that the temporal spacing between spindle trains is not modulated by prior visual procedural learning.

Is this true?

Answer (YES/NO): NO